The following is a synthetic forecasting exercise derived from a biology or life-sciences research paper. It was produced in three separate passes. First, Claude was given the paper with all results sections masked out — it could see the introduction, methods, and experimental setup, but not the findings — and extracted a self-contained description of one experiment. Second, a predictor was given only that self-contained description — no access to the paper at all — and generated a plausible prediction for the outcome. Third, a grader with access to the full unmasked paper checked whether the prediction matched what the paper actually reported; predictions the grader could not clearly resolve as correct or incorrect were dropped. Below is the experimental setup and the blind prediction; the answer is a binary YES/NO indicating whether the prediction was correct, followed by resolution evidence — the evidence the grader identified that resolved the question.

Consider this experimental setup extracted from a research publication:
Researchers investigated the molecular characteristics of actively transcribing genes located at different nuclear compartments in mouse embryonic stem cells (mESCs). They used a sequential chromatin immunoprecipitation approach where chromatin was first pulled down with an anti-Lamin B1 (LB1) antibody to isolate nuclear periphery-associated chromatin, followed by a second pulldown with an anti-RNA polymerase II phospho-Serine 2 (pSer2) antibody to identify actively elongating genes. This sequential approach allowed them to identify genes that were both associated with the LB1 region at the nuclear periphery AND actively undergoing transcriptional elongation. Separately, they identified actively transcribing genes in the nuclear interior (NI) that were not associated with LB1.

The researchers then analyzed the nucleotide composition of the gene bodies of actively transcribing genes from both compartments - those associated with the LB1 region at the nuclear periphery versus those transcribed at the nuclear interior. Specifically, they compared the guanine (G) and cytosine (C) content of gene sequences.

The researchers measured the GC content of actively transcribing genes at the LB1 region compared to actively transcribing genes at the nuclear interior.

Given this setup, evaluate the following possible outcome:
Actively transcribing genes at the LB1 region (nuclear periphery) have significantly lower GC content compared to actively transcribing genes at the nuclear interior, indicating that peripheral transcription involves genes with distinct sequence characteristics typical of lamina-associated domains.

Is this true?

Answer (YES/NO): NO